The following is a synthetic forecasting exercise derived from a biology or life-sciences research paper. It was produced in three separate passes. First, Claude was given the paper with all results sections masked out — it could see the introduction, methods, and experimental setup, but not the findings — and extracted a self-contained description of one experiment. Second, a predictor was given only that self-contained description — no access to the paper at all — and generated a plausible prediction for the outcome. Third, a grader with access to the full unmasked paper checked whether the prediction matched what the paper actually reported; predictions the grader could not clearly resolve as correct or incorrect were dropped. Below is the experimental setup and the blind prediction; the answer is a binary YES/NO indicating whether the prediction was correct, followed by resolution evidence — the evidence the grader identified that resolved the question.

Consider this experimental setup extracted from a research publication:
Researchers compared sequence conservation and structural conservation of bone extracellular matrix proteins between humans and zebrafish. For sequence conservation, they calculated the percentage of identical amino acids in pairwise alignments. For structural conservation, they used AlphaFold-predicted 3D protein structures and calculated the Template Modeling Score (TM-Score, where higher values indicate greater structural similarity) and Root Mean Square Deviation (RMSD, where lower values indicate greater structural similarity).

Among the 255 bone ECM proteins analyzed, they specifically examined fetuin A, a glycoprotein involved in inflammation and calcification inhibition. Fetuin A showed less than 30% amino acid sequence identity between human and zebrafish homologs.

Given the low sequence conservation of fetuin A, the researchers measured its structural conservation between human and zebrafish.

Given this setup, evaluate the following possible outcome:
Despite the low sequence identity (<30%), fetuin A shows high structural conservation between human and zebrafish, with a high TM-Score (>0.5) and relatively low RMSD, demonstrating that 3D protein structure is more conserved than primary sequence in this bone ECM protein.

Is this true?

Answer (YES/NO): NO